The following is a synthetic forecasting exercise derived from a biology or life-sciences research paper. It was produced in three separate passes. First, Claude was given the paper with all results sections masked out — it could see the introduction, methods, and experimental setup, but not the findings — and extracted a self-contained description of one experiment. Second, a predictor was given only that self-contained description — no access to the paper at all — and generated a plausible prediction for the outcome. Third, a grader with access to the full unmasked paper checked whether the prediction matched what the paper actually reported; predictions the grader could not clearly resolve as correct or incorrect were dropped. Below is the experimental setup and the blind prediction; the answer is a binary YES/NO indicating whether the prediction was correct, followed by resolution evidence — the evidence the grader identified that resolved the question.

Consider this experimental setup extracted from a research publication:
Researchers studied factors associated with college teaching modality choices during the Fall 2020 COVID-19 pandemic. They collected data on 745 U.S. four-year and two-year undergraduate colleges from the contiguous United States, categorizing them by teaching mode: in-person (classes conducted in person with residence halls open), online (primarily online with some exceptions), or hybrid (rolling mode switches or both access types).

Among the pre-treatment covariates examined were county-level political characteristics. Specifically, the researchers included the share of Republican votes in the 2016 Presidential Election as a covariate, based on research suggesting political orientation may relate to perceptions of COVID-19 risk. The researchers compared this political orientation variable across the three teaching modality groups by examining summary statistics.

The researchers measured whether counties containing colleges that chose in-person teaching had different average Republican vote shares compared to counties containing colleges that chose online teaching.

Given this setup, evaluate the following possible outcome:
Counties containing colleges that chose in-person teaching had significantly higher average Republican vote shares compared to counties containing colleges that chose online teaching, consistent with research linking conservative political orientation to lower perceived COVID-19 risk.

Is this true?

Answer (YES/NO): YES